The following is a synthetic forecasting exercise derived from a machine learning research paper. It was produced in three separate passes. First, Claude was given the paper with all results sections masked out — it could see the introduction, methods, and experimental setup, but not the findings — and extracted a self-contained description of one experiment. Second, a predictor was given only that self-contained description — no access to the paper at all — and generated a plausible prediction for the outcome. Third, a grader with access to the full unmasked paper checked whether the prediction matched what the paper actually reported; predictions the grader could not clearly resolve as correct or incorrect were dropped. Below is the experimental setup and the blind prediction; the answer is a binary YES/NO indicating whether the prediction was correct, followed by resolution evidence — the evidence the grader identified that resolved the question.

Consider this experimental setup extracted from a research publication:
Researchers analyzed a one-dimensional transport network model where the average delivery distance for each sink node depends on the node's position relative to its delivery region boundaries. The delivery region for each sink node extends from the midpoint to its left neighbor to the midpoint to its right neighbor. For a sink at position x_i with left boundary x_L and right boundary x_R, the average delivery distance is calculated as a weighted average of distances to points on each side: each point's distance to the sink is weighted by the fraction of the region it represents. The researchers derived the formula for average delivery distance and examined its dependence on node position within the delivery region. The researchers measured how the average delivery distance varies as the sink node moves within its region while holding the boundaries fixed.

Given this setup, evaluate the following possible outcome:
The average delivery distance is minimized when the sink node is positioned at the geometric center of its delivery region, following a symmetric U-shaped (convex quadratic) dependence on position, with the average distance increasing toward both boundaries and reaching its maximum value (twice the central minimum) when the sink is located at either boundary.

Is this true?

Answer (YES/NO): YES